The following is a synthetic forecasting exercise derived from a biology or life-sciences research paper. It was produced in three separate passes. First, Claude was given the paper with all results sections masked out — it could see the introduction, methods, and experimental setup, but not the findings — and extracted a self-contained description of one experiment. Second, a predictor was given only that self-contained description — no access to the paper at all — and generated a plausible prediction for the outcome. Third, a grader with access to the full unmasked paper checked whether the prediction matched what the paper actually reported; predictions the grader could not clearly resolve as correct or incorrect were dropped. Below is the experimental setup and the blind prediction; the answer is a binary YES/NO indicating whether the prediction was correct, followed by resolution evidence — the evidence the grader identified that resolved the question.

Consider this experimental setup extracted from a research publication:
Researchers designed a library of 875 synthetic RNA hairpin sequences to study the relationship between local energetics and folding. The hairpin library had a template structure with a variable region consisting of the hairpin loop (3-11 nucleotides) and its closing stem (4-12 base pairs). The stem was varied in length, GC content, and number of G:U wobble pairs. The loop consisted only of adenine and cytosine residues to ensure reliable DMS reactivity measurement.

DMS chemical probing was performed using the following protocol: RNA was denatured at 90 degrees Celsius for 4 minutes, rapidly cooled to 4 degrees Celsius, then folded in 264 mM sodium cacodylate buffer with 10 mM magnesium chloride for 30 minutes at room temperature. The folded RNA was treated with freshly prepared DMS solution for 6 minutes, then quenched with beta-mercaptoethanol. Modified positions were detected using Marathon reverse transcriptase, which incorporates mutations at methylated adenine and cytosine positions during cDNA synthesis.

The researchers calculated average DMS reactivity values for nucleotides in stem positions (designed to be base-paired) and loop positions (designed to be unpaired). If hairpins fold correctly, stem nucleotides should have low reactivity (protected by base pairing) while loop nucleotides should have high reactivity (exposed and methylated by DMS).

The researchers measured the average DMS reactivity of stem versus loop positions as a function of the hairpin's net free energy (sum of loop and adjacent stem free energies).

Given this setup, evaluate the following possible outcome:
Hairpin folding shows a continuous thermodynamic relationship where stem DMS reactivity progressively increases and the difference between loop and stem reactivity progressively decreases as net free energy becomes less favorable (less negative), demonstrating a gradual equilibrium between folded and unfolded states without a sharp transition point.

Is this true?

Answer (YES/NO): NO